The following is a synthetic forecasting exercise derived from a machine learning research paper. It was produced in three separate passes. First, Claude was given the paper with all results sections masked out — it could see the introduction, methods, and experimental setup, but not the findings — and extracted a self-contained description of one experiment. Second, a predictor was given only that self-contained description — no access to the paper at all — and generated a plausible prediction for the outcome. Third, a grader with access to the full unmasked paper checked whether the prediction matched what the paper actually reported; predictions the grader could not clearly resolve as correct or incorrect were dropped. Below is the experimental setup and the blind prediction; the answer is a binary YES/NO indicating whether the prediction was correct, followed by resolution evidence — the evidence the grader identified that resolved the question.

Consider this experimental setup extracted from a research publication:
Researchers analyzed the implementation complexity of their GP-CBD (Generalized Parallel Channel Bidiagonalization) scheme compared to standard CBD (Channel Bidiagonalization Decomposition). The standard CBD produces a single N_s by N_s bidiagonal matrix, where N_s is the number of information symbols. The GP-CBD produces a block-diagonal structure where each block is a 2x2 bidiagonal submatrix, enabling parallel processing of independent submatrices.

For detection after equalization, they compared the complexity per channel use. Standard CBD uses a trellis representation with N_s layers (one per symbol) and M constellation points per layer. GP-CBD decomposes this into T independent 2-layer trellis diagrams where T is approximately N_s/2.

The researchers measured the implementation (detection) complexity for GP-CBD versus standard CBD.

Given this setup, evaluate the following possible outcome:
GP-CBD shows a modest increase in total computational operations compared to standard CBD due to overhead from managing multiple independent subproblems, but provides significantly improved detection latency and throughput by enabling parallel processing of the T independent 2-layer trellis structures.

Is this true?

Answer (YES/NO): NO